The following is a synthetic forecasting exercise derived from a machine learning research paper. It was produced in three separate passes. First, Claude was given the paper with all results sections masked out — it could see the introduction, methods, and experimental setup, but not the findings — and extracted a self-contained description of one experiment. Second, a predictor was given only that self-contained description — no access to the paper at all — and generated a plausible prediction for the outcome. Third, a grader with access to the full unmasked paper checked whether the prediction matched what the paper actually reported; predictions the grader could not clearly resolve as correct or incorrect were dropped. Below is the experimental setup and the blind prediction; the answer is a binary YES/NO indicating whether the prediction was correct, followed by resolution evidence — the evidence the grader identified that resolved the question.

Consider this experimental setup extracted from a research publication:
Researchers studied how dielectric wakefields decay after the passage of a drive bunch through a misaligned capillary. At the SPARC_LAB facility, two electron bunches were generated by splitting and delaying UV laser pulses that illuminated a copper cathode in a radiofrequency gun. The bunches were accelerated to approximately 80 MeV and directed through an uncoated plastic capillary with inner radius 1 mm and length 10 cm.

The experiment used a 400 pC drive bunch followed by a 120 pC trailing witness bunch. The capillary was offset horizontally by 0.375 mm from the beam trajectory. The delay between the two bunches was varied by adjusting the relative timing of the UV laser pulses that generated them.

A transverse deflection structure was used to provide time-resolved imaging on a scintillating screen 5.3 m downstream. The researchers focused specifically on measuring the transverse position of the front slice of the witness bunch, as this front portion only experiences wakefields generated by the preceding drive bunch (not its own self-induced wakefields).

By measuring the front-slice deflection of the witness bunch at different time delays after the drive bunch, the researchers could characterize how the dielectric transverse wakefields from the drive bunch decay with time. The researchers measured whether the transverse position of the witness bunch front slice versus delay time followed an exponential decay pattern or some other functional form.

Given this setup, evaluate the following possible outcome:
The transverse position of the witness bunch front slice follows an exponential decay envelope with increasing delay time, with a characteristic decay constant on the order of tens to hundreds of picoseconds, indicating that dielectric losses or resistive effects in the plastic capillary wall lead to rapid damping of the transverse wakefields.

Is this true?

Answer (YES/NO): NO